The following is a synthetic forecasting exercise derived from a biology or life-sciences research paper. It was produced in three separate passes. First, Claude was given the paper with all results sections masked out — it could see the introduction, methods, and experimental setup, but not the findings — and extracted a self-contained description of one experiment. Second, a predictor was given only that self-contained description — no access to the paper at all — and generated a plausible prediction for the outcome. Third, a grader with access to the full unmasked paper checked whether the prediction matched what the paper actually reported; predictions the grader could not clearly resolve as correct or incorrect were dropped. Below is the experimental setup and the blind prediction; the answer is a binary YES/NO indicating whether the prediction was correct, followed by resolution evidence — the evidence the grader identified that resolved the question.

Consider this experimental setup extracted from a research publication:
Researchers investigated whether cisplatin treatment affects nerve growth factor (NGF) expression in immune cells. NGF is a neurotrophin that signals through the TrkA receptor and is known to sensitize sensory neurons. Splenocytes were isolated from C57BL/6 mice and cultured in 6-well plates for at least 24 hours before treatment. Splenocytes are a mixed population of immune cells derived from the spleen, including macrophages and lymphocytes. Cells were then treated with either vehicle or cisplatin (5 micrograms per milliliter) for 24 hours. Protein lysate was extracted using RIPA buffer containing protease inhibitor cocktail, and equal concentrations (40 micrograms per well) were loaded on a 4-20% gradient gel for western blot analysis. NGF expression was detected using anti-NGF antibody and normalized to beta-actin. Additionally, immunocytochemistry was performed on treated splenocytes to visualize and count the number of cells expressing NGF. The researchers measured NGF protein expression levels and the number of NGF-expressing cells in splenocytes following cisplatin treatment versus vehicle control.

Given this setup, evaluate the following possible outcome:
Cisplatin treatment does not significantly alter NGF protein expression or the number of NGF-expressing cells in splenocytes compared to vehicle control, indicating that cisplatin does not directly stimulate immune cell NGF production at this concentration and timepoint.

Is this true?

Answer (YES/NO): NO